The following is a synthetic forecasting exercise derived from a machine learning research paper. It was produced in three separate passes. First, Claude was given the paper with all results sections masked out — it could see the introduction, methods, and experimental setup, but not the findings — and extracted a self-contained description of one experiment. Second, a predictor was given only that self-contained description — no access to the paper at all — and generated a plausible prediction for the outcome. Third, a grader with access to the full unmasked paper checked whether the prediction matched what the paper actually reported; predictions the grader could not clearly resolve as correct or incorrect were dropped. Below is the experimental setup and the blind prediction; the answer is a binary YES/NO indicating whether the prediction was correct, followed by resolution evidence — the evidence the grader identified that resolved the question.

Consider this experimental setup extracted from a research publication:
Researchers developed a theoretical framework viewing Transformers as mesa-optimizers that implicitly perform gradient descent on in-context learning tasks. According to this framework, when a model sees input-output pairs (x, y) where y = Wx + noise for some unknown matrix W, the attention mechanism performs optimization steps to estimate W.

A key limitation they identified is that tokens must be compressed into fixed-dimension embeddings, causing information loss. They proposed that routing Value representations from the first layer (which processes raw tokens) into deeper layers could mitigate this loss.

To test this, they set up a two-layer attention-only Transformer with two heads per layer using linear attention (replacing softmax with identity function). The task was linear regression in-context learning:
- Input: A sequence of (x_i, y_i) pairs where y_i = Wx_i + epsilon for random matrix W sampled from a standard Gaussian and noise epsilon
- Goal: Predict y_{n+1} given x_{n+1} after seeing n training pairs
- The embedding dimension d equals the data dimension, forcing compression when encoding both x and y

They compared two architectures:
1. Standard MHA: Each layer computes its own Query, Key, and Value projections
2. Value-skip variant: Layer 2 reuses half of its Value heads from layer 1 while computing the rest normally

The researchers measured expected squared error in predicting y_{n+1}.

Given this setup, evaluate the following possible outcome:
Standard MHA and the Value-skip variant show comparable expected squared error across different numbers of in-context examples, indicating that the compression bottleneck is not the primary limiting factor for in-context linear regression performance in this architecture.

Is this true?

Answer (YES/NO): NO